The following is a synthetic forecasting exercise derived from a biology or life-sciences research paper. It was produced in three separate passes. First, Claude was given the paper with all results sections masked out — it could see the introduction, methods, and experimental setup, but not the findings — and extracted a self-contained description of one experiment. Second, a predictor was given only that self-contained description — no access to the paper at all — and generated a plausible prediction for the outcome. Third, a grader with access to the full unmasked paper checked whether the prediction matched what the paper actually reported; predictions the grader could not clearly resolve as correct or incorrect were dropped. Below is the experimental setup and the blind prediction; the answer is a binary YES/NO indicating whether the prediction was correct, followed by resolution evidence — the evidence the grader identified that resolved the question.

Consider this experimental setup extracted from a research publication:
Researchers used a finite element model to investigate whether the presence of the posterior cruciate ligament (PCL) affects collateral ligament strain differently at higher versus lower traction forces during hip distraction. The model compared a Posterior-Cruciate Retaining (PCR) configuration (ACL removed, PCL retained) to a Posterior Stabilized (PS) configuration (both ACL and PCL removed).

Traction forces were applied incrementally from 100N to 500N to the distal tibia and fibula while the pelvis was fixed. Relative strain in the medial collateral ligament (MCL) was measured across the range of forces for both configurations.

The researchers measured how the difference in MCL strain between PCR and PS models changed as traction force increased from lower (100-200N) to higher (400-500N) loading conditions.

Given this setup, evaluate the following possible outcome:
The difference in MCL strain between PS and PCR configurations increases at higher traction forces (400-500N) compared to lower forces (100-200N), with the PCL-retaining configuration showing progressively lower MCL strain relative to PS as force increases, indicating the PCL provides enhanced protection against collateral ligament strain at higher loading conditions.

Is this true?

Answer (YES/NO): YES